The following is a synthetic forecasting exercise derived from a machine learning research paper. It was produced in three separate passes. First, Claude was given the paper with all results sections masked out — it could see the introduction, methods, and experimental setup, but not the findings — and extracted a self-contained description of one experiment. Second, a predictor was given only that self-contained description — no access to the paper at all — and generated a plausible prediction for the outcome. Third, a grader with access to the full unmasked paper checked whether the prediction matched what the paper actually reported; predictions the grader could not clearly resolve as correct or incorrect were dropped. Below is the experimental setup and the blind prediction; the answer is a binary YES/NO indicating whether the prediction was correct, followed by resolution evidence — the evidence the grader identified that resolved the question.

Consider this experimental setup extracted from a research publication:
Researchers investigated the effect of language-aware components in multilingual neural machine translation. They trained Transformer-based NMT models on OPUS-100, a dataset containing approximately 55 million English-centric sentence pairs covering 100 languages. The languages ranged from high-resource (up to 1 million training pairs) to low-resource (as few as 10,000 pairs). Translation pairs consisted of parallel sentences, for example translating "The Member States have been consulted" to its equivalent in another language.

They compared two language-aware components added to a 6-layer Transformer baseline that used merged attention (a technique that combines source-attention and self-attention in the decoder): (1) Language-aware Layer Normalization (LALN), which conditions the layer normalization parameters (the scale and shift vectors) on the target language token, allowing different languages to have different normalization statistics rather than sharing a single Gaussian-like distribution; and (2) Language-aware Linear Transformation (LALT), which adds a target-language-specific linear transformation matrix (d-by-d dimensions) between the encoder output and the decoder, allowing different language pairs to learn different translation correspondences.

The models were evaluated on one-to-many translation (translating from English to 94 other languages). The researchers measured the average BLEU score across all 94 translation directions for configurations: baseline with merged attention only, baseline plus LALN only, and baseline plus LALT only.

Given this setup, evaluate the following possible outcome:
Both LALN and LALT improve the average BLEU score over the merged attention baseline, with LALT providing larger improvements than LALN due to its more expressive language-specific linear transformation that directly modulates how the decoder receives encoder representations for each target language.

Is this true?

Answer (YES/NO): YES